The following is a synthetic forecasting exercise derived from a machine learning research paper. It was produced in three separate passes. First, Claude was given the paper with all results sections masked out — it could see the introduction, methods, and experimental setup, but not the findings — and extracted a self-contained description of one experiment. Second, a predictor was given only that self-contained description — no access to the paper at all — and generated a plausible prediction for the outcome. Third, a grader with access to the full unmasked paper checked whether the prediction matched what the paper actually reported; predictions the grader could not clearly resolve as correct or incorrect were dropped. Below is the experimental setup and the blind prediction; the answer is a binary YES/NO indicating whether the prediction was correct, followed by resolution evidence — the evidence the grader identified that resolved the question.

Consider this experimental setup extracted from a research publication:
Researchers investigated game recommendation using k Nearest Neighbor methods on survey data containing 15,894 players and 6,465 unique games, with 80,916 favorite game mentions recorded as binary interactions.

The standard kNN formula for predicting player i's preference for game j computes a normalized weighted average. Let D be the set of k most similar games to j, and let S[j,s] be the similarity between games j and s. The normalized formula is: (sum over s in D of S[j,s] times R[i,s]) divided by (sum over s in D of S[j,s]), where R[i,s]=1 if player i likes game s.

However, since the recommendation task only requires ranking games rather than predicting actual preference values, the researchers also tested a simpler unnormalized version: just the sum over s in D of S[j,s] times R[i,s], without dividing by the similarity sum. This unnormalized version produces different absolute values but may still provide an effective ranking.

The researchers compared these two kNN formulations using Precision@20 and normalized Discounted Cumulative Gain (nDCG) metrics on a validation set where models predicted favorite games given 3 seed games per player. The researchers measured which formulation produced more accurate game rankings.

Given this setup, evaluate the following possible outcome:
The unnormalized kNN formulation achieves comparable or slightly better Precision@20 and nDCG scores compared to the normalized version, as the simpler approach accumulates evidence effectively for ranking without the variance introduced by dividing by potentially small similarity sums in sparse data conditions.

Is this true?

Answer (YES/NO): YES